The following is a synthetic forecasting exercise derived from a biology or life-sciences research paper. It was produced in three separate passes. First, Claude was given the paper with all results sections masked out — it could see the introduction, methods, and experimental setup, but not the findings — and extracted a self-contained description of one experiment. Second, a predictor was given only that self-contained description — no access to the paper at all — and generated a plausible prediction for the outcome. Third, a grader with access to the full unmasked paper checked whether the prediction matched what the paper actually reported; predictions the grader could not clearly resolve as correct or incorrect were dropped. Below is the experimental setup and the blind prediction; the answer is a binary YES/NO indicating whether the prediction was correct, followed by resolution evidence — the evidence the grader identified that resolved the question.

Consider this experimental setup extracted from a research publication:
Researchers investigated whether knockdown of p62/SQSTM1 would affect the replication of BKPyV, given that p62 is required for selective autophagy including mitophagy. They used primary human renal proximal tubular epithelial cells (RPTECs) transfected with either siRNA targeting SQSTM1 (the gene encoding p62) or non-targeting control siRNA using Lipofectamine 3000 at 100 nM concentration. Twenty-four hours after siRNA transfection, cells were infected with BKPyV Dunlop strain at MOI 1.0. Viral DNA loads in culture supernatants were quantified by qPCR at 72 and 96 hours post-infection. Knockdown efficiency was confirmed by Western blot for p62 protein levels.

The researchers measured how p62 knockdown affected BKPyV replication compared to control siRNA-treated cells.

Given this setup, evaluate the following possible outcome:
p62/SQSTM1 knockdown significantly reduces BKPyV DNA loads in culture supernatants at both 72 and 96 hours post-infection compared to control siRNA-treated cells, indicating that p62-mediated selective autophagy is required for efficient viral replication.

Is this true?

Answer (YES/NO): YES